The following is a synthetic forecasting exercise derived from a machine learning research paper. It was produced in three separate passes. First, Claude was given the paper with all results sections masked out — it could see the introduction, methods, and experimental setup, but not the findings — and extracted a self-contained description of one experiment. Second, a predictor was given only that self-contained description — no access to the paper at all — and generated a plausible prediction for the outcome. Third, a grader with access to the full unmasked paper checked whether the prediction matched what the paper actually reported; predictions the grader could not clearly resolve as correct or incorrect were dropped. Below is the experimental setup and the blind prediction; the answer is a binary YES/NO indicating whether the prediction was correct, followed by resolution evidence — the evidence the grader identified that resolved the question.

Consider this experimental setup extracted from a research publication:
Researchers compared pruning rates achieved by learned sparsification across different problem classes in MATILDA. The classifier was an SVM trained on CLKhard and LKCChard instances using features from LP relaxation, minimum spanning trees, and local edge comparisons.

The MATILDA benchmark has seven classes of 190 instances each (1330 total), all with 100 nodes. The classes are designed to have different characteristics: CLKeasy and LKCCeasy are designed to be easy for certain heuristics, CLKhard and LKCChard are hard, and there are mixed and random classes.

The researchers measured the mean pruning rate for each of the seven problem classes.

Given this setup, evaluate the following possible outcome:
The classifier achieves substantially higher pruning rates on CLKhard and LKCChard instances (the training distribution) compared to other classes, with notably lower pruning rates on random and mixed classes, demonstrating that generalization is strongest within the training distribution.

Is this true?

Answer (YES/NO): NO